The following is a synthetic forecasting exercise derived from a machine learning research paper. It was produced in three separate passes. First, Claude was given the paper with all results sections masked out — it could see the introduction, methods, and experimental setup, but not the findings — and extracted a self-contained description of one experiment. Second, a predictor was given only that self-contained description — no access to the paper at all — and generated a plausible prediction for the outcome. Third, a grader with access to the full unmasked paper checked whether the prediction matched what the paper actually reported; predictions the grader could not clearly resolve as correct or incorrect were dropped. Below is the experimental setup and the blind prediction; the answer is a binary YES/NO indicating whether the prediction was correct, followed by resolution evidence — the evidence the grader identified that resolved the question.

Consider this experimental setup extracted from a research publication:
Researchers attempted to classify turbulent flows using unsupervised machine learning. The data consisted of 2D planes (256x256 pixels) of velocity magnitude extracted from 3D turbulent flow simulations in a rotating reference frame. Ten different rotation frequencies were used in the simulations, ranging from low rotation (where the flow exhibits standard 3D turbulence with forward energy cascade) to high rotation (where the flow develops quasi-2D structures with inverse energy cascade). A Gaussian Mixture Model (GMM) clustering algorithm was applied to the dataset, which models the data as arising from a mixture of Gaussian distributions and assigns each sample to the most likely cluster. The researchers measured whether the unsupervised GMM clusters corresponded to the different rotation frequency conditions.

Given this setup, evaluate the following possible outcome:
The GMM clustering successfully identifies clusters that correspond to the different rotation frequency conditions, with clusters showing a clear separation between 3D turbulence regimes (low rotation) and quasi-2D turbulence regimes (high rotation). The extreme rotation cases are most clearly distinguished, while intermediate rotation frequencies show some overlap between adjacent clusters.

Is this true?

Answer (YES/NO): NO